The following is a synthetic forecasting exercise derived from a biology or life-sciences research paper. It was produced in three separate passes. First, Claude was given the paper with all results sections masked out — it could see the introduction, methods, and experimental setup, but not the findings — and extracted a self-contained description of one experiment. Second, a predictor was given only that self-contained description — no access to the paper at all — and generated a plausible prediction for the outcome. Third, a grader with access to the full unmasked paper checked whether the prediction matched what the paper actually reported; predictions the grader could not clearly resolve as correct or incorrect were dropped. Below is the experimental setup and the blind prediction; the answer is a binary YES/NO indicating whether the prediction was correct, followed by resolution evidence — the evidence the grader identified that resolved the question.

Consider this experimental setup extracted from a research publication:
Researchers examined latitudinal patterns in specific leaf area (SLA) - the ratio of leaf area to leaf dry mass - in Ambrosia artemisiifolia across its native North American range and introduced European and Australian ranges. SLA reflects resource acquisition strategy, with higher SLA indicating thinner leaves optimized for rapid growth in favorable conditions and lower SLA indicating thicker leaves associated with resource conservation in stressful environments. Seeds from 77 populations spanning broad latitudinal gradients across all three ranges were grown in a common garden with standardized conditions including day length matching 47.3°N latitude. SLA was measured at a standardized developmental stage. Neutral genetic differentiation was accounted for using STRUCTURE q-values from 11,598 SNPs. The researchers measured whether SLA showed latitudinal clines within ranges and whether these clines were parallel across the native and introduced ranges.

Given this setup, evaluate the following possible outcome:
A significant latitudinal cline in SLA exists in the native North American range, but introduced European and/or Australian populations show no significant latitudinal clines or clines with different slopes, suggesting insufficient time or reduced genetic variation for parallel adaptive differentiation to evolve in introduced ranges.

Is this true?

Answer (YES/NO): NO